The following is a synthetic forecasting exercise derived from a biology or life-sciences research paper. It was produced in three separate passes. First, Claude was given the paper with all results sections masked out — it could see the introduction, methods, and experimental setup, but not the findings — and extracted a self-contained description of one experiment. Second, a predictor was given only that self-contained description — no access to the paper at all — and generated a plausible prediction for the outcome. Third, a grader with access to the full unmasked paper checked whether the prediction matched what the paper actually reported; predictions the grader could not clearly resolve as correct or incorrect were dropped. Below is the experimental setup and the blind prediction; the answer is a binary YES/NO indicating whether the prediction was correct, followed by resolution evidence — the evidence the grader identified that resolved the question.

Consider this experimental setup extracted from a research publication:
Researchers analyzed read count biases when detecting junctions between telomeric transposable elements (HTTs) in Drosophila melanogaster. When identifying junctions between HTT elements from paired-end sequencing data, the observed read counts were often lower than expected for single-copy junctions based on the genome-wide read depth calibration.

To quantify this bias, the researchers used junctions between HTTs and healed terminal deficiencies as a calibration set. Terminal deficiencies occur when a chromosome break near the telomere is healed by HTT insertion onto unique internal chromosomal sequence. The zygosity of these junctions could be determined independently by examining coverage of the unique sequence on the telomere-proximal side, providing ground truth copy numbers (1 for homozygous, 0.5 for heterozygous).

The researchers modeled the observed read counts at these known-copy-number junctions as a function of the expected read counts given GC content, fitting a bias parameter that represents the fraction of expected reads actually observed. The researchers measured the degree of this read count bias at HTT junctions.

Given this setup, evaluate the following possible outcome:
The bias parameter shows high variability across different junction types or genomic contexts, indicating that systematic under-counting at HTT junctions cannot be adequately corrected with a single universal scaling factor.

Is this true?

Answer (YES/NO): NO